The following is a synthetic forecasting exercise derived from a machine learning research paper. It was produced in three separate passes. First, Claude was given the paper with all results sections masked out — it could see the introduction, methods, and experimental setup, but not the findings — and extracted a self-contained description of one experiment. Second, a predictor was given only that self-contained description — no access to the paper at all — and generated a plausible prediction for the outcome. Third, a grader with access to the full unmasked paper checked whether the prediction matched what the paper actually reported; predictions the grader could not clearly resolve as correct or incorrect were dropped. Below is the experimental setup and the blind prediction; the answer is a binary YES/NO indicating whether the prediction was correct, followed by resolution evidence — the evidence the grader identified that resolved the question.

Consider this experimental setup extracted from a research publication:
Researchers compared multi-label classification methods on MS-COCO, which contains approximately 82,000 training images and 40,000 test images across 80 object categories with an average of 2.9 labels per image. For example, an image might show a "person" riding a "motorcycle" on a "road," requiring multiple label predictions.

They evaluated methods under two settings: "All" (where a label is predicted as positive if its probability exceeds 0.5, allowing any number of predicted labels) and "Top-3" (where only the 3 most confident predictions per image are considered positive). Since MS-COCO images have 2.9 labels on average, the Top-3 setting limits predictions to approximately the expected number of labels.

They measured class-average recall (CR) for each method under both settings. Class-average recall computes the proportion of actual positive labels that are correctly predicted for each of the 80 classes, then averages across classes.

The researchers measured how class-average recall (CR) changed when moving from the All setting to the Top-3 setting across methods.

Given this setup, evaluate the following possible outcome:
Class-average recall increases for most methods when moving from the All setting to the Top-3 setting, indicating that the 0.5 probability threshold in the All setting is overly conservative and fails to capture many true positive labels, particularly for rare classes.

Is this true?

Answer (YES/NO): NO